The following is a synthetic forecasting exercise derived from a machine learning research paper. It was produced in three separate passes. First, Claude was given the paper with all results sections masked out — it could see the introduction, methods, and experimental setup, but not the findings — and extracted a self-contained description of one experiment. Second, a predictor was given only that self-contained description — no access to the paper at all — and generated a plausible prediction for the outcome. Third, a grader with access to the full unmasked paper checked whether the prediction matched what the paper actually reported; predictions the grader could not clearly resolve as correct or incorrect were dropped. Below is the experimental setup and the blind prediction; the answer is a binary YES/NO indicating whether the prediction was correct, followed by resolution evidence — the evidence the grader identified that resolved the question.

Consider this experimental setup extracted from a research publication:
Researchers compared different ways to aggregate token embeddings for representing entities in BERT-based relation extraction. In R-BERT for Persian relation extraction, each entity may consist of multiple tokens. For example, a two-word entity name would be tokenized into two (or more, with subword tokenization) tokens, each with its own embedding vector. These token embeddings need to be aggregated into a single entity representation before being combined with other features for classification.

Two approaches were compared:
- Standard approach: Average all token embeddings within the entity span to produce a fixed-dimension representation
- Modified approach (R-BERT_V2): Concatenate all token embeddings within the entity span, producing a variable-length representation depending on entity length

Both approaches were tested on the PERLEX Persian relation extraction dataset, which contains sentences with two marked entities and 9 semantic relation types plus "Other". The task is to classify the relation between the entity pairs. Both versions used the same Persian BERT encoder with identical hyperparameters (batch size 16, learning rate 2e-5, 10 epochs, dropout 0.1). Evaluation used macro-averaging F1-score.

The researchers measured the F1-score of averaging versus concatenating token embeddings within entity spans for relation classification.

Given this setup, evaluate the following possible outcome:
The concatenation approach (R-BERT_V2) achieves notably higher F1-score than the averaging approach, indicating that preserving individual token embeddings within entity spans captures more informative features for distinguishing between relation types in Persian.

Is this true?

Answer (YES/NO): NO